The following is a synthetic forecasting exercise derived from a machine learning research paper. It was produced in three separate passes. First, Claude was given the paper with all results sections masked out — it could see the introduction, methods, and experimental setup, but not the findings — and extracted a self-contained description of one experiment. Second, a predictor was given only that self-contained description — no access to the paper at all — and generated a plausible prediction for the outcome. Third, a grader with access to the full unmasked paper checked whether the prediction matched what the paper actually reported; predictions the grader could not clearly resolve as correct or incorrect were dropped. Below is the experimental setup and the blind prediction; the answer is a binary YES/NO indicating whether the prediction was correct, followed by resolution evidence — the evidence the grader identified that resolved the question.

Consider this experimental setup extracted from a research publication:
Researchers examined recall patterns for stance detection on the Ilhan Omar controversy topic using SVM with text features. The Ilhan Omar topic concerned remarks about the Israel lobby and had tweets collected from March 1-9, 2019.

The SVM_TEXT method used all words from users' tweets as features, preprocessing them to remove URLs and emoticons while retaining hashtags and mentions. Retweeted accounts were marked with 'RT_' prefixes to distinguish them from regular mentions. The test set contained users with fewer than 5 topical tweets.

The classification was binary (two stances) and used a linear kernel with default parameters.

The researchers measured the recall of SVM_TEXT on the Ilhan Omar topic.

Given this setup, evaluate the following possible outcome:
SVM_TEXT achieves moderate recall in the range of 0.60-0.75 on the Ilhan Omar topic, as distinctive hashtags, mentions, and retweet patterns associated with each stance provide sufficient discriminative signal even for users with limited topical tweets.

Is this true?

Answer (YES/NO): NO